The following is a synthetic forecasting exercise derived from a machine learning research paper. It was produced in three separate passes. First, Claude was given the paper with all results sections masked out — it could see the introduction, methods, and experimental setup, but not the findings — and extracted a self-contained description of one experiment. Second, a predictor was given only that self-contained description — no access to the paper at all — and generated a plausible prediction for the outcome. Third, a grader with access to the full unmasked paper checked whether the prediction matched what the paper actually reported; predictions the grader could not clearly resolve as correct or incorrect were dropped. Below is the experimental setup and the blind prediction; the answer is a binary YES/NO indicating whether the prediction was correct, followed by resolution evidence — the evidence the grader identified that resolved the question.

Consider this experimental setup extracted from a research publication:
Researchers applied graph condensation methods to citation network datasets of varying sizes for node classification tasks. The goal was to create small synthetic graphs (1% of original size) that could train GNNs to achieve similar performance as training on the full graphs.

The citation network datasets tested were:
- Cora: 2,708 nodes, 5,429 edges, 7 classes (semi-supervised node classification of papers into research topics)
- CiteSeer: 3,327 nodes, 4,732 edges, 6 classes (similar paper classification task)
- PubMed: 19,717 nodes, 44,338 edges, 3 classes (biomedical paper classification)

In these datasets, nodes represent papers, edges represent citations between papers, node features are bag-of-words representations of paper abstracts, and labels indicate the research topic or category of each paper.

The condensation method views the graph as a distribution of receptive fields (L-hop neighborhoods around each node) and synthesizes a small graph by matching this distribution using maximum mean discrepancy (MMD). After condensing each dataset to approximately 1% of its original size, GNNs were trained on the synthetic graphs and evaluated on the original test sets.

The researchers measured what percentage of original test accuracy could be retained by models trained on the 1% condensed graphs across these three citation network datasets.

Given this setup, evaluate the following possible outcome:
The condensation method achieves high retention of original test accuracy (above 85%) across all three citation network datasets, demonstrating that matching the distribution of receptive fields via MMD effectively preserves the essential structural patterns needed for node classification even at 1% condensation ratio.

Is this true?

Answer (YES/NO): YES